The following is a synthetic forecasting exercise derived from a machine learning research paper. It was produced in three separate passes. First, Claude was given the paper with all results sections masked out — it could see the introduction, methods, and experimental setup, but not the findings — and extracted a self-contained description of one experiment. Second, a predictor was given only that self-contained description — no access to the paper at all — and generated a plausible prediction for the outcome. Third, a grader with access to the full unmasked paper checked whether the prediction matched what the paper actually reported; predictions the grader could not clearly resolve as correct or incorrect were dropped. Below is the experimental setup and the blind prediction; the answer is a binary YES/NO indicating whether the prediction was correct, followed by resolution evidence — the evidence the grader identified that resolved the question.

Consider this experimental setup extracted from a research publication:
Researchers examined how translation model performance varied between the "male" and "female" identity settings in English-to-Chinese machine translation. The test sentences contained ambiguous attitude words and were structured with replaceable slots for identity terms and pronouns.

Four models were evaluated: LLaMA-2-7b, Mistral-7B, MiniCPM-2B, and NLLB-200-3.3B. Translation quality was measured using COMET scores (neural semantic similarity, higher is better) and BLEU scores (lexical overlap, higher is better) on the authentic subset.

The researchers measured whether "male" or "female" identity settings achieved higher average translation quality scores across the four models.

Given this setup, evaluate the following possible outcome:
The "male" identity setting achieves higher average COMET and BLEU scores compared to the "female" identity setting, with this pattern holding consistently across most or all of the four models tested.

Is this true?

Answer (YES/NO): YES